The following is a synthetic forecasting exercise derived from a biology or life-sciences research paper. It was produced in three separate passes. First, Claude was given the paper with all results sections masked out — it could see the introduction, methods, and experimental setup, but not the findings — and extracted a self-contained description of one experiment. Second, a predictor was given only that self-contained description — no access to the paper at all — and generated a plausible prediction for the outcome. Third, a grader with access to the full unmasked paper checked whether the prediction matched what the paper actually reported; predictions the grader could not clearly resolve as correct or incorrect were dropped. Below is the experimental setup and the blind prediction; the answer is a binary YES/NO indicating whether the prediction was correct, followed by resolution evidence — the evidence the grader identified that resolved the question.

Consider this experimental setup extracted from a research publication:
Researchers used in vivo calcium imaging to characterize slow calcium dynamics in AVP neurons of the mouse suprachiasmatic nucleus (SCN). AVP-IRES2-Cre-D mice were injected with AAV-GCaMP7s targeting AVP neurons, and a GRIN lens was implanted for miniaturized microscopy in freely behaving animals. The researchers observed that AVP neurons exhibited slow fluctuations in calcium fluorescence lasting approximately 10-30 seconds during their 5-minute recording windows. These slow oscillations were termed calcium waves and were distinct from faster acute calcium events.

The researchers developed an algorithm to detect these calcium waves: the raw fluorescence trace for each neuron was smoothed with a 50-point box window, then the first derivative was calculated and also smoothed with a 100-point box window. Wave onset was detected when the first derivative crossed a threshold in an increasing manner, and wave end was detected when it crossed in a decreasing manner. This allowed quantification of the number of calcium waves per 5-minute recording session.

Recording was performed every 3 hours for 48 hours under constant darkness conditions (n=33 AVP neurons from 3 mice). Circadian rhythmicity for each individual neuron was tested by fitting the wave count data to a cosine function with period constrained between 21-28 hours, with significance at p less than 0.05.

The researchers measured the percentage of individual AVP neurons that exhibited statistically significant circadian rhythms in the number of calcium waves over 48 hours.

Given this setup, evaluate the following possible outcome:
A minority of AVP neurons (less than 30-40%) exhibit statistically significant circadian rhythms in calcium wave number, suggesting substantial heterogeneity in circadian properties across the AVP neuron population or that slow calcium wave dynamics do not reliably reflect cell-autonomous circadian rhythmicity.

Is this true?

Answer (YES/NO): YES